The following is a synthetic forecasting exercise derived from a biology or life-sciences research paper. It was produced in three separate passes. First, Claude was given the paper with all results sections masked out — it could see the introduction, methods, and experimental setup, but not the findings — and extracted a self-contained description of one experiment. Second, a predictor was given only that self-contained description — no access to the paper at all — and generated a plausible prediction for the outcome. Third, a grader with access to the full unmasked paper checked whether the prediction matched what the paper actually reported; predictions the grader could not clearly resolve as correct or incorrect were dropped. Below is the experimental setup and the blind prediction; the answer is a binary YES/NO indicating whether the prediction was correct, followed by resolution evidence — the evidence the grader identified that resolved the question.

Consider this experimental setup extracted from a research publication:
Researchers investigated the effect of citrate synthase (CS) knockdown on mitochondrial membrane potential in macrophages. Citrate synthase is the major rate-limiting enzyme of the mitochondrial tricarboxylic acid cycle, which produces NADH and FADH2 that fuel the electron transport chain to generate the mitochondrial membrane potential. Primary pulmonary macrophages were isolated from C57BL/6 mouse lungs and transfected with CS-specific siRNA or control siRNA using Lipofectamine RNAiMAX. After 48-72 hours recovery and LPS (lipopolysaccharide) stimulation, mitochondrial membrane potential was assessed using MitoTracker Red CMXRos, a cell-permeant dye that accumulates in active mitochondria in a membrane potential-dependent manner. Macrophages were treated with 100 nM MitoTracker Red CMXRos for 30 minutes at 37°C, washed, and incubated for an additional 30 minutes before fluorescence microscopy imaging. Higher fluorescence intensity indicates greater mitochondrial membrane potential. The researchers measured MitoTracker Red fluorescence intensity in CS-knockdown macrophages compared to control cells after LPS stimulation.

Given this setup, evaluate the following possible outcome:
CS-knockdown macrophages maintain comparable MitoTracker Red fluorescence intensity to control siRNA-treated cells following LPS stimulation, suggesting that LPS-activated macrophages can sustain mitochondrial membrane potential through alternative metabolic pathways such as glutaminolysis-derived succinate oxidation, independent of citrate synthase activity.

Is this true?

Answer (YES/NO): NO